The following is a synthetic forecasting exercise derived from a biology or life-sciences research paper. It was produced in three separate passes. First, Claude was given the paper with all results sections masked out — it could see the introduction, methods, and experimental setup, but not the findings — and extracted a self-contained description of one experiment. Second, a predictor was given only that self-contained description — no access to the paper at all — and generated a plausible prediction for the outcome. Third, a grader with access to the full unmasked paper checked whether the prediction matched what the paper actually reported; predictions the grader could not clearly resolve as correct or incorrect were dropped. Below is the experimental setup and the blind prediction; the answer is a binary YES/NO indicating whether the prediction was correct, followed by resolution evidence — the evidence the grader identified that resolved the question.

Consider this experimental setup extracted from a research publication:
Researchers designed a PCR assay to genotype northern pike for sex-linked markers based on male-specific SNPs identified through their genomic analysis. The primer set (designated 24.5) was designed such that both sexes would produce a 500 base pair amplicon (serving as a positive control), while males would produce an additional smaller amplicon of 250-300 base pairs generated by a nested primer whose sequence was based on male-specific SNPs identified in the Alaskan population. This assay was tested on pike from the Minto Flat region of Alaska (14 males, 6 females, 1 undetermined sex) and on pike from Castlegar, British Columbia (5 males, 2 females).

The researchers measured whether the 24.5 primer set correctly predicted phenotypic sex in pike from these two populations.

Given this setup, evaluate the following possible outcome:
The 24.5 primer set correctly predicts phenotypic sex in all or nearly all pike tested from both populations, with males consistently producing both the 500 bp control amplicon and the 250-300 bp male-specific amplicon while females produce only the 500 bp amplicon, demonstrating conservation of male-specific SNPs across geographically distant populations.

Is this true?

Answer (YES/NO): NO